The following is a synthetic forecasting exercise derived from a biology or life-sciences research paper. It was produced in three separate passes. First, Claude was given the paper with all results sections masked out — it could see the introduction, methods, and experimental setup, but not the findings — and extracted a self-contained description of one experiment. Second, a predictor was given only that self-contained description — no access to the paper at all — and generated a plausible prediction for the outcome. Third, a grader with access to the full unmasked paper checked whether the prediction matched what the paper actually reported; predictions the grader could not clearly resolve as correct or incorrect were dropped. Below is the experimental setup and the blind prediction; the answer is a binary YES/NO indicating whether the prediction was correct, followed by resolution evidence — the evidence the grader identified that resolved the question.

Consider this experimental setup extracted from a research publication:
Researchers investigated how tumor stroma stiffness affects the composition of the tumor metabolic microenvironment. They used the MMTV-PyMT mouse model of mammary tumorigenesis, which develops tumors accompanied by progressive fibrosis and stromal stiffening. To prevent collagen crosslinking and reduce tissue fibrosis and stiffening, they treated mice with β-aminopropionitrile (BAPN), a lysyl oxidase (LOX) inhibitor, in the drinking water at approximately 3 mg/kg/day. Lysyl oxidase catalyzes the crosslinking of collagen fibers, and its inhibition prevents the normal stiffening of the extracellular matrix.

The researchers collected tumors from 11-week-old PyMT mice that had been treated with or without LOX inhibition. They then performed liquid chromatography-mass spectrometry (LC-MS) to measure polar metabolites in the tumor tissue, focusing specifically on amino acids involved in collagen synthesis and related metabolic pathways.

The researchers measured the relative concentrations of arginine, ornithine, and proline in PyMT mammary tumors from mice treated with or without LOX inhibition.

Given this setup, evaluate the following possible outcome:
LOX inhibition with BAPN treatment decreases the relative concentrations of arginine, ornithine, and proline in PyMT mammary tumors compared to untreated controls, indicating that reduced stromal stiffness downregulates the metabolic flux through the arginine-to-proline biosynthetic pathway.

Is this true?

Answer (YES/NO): NO